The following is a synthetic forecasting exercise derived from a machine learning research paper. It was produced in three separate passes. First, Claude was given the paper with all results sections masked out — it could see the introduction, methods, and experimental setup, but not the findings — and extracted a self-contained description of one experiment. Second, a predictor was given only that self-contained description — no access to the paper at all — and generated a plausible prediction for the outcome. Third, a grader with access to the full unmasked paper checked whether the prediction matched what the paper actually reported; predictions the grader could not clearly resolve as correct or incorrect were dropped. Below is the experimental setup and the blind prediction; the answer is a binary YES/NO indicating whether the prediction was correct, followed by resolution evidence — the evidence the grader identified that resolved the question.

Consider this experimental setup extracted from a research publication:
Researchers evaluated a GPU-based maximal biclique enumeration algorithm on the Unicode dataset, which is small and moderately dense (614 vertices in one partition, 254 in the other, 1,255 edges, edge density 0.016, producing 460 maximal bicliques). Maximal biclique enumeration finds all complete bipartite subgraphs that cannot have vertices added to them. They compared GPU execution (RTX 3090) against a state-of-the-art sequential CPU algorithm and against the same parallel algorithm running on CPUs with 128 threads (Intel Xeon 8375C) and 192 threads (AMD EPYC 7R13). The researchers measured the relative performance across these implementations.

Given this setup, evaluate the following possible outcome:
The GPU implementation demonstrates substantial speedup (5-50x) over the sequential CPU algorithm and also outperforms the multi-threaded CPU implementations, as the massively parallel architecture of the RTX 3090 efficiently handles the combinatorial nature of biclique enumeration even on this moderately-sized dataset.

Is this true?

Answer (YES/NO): NO